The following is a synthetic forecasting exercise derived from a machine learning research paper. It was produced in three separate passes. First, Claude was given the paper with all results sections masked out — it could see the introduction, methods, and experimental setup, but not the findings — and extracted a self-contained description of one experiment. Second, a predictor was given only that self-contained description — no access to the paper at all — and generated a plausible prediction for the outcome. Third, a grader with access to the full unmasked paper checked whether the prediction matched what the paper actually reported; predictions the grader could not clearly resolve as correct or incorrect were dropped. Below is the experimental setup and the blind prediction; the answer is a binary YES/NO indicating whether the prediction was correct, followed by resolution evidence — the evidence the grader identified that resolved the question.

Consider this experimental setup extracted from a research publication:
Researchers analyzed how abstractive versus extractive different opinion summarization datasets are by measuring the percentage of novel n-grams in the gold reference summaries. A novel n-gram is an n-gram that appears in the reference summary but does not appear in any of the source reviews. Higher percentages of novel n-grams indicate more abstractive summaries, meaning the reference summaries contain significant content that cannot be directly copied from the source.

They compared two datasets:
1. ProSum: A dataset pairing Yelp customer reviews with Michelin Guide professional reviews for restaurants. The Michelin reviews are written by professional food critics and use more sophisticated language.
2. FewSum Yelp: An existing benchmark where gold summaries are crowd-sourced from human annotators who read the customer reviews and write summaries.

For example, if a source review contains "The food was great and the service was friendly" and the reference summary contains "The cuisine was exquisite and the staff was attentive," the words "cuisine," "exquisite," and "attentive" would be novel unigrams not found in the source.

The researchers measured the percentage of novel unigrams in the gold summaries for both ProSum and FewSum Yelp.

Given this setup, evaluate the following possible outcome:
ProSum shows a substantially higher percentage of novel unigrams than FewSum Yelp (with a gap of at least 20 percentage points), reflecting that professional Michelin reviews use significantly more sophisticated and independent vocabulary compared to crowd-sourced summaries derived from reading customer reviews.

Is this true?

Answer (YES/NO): NO